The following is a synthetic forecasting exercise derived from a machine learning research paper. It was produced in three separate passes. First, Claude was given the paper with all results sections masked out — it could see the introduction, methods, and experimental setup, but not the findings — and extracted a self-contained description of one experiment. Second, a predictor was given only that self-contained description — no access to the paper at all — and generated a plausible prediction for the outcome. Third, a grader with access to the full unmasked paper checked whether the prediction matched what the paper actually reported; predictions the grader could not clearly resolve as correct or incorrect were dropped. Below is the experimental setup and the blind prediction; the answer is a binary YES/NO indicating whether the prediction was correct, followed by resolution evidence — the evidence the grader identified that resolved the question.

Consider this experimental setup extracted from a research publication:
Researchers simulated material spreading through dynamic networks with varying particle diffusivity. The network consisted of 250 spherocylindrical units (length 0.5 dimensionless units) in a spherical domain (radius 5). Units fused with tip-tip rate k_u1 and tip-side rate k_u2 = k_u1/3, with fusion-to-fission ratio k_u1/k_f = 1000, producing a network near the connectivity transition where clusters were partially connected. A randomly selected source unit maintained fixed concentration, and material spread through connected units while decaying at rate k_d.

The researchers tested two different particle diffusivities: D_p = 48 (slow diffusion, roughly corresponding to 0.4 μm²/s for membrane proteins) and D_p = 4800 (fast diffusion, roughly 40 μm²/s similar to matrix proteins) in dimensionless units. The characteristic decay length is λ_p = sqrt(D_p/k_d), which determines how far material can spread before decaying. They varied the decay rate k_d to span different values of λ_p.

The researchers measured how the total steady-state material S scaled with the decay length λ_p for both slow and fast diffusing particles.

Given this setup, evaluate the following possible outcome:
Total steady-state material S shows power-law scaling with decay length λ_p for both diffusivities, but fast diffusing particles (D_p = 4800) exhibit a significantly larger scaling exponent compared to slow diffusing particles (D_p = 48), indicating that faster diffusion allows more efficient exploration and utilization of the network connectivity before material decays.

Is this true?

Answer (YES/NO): NO